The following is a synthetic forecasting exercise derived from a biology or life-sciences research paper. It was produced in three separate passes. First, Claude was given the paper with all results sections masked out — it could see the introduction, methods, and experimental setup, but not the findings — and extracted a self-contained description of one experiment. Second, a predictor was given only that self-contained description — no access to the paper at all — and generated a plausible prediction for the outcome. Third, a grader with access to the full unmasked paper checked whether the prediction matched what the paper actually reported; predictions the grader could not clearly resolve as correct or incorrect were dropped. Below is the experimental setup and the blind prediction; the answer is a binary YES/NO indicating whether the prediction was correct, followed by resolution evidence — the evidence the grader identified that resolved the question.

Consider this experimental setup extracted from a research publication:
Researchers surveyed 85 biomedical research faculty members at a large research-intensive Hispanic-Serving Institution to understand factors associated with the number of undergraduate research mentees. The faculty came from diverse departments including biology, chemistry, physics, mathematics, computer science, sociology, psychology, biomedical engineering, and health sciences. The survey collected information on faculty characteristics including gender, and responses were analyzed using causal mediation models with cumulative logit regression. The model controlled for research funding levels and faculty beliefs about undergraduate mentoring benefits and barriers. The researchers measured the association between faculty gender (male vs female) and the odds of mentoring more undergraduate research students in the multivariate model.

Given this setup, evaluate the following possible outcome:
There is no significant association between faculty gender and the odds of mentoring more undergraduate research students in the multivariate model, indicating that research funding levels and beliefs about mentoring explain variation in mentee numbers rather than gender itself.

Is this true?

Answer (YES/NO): NO